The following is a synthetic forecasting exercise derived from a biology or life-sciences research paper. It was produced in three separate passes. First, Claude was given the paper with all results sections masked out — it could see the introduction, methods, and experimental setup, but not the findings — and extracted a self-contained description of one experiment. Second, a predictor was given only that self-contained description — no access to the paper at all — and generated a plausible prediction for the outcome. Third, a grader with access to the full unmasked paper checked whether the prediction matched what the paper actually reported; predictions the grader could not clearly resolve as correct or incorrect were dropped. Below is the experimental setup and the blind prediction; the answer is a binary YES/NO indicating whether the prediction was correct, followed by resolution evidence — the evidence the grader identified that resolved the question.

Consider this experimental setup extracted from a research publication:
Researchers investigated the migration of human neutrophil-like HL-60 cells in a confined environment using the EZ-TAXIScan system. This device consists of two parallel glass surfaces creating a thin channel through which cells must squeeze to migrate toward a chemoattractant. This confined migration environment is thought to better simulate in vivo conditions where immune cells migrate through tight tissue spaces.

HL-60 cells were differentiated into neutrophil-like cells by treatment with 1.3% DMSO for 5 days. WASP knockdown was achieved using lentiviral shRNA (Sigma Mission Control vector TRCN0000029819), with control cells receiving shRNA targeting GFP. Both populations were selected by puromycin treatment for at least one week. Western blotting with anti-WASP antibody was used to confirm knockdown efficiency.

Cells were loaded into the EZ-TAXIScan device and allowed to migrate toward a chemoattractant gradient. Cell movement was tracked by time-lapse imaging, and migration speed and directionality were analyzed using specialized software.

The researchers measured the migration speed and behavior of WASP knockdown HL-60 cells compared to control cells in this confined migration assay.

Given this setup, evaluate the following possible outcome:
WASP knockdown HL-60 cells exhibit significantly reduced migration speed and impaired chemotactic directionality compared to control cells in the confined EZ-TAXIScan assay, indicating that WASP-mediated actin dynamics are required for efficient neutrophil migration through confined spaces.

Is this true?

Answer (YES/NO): NO